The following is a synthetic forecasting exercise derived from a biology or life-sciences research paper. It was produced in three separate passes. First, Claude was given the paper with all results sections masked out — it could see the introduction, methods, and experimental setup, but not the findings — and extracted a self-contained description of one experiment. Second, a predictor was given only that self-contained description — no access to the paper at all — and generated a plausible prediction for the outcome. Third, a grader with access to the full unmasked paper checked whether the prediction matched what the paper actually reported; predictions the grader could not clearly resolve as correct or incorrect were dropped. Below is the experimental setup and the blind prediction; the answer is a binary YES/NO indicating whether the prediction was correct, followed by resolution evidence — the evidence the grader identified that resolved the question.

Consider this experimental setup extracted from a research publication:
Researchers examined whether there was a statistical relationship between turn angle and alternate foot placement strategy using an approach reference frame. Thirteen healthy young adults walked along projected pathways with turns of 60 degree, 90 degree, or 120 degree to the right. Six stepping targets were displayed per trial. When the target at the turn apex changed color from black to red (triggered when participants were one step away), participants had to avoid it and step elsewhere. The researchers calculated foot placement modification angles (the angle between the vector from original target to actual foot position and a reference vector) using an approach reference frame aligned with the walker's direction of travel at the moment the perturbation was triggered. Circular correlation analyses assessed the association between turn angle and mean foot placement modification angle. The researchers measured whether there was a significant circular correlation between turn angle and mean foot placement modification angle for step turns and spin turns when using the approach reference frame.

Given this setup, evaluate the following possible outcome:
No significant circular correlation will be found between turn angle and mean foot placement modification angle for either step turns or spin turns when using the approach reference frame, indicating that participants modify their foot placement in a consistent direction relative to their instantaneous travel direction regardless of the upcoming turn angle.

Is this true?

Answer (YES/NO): NO